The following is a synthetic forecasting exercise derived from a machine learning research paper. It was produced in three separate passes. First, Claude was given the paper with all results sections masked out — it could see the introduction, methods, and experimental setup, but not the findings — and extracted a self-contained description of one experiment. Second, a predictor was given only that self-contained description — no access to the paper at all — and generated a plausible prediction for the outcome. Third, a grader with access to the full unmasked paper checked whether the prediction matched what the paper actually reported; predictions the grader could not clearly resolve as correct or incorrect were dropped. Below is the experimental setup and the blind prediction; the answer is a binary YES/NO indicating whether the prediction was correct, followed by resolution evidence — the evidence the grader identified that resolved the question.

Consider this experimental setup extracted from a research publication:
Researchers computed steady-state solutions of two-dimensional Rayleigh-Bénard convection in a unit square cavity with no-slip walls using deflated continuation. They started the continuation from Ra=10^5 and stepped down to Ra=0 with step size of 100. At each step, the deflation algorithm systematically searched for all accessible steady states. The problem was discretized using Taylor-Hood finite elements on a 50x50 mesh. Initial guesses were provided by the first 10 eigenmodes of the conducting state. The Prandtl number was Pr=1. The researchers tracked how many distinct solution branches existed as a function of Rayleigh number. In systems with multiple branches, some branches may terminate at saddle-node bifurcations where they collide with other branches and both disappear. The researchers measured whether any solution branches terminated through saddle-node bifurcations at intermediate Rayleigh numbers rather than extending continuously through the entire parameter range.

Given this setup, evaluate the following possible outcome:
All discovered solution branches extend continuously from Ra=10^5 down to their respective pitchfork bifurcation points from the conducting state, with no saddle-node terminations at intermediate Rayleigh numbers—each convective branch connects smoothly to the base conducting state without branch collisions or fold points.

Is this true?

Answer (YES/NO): NO